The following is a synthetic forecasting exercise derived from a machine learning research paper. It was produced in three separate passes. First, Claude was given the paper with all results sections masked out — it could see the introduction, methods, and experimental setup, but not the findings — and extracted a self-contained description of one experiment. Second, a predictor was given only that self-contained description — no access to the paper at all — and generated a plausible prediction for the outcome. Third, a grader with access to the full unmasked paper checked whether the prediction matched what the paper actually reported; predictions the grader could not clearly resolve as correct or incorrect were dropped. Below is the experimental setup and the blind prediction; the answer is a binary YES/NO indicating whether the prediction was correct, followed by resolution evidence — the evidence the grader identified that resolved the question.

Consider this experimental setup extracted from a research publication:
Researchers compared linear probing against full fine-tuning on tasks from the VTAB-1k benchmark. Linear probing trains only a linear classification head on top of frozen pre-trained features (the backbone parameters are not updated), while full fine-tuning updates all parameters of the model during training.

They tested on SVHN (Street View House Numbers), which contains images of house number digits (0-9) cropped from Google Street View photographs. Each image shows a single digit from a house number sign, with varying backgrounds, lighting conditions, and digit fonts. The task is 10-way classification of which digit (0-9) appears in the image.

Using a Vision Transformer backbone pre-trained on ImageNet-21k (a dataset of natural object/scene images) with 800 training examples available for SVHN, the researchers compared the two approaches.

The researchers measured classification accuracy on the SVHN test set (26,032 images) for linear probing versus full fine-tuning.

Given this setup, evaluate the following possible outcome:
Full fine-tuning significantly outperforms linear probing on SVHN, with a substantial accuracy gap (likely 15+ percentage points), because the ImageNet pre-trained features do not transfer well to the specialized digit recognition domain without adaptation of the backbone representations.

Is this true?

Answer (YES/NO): YES